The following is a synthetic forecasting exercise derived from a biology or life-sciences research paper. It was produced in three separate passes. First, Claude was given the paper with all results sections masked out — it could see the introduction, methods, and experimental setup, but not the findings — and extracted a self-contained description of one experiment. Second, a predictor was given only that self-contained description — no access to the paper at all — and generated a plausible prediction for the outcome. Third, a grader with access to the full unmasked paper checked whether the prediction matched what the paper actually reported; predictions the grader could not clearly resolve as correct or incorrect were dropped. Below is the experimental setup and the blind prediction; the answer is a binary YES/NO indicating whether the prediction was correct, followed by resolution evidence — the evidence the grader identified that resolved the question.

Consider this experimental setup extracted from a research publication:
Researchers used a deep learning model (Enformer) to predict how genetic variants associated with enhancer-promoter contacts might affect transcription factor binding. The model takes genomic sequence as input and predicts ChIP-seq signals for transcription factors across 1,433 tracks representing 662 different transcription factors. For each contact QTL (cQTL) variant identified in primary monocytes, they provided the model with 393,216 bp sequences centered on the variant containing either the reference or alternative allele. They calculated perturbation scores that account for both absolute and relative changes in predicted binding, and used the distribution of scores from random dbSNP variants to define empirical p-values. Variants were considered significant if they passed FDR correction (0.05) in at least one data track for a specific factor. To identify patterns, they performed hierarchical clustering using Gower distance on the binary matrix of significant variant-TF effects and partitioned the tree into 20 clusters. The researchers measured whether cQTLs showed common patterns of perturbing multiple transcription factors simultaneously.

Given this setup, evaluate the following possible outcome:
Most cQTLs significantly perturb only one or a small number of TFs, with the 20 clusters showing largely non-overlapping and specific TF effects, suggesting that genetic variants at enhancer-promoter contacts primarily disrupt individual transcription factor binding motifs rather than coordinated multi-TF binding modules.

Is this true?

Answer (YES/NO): NO